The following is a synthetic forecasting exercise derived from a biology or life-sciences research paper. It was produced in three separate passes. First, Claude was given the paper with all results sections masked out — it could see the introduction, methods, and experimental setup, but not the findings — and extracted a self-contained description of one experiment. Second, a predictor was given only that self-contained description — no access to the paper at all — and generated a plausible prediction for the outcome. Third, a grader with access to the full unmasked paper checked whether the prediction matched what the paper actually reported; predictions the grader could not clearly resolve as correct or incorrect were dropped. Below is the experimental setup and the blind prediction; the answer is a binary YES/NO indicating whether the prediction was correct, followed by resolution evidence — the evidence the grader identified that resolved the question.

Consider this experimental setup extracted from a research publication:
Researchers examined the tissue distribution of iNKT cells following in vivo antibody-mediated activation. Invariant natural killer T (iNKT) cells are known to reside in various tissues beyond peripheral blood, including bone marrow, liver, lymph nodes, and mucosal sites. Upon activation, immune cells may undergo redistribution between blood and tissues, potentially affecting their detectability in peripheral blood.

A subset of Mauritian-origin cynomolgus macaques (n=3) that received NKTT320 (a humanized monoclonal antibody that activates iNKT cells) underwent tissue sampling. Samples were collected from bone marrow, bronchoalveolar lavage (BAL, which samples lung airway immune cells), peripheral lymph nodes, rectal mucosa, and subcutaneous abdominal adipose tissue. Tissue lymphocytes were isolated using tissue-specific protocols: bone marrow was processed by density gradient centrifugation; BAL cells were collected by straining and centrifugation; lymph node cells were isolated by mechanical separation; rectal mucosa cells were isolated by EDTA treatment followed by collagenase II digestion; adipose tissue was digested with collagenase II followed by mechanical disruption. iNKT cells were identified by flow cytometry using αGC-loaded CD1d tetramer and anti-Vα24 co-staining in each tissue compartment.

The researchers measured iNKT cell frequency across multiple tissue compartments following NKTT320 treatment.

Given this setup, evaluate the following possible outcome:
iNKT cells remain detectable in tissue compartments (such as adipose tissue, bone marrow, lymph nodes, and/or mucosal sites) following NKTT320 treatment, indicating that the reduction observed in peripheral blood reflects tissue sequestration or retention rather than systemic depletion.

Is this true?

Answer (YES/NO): YES